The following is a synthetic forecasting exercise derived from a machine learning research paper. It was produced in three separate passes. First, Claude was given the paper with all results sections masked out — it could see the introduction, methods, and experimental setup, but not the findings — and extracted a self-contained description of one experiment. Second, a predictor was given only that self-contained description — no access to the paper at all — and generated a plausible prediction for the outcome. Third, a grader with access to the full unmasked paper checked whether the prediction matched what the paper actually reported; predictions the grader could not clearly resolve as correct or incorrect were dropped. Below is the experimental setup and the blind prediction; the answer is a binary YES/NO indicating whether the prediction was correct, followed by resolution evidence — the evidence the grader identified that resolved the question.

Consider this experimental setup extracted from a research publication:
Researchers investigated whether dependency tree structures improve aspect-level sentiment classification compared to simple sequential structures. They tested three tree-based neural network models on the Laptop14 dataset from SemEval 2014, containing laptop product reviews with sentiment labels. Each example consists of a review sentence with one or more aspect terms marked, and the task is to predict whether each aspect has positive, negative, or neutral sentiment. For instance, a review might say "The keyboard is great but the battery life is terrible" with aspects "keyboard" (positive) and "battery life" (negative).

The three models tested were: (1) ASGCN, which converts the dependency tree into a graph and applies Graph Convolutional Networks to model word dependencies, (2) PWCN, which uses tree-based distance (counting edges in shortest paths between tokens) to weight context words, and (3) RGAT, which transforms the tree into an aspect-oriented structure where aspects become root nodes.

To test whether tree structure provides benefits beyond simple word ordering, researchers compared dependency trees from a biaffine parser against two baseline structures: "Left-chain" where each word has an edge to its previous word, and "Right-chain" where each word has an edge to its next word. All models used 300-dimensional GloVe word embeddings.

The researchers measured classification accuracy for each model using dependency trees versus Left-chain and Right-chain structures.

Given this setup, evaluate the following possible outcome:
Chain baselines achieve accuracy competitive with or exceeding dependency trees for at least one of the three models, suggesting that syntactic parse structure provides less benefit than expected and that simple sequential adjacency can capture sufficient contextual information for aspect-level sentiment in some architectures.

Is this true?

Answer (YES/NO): NO